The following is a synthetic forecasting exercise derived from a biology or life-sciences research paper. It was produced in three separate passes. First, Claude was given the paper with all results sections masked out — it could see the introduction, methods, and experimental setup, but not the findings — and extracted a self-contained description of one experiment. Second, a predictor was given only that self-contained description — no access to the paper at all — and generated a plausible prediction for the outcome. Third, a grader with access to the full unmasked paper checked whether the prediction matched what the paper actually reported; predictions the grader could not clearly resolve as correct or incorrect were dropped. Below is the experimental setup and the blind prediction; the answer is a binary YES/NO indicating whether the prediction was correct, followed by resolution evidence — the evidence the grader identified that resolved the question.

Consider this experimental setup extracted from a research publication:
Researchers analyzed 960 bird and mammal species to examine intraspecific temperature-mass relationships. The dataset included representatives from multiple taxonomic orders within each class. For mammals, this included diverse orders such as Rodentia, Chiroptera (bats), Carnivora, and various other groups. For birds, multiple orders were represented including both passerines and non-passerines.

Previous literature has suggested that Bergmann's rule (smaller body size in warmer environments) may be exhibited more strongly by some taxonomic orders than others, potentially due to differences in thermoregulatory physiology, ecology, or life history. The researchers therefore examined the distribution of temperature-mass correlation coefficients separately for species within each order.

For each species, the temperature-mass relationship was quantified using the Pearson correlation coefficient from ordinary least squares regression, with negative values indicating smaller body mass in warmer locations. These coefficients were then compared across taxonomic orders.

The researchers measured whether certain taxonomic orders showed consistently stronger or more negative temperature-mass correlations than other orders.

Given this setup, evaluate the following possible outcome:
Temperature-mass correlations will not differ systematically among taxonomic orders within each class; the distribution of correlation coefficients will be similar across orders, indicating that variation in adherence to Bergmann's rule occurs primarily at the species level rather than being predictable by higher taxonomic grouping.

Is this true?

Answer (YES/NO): YES